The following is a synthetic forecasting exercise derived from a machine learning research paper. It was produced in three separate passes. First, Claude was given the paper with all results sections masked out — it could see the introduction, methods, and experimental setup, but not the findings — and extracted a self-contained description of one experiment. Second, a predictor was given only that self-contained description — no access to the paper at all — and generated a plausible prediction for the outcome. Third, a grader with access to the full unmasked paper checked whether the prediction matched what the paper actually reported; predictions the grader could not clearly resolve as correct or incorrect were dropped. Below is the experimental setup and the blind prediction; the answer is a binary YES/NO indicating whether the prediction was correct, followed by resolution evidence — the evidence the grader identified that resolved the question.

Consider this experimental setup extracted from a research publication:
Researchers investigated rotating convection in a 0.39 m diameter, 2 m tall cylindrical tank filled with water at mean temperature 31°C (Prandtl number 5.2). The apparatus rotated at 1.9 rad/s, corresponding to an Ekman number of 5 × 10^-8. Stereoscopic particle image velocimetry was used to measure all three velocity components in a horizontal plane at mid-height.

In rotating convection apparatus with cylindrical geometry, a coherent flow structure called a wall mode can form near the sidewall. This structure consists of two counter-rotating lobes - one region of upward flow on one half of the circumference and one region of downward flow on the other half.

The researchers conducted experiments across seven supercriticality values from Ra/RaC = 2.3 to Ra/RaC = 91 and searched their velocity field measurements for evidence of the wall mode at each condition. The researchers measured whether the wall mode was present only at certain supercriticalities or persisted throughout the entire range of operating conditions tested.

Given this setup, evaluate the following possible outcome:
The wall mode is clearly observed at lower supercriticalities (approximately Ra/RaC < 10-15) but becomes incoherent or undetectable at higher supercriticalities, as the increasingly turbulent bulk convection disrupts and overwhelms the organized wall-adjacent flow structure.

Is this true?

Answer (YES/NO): NO